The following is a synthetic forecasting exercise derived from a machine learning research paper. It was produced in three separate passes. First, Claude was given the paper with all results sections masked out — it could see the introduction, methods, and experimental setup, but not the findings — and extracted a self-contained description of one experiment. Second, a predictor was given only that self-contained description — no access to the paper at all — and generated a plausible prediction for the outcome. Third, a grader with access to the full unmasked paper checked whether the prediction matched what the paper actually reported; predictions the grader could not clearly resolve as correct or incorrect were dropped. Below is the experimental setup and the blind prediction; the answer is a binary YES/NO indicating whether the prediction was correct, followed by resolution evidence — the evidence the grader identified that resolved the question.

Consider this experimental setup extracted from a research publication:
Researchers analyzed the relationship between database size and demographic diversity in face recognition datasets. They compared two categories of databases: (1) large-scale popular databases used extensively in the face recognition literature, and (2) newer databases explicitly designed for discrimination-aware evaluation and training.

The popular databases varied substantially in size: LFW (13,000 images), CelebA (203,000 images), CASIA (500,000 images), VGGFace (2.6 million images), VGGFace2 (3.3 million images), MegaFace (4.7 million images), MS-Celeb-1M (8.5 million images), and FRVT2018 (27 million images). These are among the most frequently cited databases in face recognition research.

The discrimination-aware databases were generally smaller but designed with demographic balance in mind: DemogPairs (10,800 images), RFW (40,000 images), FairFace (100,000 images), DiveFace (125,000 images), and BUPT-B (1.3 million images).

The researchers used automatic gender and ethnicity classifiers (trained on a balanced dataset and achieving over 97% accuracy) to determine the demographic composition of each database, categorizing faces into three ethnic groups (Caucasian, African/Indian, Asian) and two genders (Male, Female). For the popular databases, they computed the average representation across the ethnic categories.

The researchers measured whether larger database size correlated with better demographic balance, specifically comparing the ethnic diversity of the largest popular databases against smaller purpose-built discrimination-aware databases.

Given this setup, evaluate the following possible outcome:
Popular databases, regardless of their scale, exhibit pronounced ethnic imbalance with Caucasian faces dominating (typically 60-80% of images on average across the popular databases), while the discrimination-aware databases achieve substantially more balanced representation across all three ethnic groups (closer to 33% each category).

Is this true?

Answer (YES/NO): YES